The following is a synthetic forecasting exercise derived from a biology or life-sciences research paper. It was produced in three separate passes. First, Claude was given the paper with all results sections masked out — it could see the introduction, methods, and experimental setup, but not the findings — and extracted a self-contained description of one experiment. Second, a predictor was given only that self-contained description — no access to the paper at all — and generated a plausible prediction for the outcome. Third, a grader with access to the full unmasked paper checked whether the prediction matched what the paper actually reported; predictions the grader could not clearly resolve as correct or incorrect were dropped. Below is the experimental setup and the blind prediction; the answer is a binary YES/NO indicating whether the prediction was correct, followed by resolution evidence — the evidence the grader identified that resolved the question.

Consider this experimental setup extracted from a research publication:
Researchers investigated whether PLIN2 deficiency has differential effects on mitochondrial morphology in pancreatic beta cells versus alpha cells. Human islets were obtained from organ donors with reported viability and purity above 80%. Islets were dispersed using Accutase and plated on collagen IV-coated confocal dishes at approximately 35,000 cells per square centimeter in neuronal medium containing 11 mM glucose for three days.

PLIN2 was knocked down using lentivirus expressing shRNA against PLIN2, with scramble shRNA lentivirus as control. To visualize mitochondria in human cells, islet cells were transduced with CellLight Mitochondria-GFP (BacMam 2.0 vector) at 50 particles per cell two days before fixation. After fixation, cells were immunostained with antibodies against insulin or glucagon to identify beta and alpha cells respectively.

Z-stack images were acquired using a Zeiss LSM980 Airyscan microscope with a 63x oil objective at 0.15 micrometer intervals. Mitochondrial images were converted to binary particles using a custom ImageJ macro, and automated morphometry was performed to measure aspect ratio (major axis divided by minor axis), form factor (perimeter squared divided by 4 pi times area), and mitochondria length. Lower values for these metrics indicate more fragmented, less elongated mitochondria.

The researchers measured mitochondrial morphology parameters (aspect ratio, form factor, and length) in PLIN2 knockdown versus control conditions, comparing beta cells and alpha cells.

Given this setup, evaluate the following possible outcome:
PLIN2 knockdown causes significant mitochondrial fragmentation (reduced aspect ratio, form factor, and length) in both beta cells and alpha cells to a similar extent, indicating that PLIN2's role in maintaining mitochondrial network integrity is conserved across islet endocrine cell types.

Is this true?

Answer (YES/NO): NO